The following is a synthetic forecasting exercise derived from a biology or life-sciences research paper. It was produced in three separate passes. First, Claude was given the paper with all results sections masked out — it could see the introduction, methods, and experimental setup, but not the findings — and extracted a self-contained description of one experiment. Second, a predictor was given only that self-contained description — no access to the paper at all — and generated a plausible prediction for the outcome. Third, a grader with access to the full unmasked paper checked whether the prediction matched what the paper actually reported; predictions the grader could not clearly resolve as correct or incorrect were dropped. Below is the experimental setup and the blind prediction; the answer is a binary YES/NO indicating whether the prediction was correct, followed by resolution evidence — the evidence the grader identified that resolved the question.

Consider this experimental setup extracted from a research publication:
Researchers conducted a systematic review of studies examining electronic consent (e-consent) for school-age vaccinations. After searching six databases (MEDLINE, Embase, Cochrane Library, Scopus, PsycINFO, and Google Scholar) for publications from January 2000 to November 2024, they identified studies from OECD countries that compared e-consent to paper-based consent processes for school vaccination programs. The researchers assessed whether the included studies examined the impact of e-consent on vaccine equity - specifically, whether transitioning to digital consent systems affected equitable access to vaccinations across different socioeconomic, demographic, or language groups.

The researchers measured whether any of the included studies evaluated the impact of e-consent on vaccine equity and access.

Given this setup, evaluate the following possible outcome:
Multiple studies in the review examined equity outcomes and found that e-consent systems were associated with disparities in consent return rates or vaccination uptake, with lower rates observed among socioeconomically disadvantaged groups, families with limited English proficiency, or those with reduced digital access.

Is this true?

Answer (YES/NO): NO